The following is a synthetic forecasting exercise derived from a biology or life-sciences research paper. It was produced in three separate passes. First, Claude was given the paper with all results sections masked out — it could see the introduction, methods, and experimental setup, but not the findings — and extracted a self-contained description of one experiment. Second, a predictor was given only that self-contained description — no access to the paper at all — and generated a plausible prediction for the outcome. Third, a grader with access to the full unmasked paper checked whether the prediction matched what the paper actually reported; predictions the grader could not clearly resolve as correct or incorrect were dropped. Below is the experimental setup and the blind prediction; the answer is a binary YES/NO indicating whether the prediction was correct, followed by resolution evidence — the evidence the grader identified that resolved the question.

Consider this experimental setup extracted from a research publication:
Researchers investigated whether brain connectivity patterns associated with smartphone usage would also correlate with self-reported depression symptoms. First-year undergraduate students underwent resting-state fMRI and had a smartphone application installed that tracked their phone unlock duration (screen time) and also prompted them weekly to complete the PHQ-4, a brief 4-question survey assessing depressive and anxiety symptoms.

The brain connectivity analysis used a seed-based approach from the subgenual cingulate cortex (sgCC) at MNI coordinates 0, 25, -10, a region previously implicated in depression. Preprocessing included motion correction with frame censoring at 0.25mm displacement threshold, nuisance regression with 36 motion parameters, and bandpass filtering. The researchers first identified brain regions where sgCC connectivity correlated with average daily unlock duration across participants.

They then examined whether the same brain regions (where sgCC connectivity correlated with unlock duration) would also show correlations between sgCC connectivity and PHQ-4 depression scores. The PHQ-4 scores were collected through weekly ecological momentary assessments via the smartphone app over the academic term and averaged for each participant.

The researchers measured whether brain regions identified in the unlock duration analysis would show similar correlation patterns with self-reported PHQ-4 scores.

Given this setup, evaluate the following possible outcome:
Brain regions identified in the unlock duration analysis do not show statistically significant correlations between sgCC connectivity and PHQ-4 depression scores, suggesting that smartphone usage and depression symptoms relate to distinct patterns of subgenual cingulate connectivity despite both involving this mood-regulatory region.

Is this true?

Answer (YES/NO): NO